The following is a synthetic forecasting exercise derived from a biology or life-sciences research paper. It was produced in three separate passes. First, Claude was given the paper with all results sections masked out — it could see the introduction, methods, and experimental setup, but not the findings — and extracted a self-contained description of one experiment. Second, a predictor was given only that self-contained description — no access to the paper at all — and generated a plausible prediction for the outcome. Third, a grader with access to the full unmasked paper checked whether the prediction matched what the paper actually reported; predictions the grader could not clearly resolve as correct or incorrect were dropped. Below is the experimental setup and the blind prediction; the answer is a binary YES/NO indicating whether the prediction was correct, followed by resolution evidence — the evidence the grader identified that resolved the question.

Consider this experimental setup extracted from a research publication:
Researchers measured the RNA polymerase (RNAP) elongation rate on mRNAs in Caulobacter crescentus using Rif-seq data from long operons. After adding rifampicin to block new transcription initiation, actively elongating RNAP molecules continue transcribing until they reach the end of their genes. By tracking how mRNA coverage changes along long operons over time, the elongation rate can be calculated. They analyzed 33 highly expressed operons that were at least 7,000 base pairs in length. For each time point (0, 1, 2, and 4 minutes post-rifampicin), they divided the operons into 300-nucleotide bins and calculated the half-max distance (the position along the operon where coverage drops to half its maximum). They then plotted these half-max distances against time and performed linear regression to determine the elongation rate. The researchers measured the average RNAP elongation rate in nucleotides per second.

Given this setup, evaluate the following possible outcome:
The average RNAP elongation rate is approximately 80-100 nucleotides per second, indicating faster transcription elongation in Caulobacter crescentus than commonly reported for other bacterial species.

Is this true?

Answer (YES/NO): NO